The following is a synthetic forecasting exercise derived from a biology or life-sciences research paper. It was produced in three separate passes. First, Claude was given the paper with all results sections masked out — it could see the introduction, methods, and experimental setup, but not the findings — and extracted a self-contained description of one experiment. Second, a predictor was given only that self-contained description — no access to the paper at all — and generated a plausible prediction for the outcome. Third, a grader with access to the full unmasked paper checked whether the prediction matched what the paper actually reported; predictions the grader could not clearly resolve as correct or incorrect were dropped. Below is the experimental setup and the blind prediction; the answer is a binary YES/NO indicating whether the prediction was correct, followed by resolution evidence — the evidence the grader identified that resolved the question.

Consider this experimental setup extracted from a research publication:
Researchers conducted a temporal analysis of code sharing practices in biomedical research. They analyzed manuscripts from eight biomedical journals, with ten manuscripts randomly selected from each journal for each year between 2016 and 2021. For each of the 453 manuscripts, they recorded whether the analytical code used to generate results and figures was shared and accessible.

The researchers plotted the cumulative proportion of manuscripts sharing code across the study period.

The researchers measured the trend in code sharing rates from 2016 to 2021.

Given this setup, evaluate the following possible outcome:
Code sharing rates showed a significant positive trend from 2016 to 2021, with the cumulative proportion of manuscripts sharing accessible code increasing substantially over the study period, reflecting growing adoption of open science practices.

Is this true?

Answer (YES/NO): YES